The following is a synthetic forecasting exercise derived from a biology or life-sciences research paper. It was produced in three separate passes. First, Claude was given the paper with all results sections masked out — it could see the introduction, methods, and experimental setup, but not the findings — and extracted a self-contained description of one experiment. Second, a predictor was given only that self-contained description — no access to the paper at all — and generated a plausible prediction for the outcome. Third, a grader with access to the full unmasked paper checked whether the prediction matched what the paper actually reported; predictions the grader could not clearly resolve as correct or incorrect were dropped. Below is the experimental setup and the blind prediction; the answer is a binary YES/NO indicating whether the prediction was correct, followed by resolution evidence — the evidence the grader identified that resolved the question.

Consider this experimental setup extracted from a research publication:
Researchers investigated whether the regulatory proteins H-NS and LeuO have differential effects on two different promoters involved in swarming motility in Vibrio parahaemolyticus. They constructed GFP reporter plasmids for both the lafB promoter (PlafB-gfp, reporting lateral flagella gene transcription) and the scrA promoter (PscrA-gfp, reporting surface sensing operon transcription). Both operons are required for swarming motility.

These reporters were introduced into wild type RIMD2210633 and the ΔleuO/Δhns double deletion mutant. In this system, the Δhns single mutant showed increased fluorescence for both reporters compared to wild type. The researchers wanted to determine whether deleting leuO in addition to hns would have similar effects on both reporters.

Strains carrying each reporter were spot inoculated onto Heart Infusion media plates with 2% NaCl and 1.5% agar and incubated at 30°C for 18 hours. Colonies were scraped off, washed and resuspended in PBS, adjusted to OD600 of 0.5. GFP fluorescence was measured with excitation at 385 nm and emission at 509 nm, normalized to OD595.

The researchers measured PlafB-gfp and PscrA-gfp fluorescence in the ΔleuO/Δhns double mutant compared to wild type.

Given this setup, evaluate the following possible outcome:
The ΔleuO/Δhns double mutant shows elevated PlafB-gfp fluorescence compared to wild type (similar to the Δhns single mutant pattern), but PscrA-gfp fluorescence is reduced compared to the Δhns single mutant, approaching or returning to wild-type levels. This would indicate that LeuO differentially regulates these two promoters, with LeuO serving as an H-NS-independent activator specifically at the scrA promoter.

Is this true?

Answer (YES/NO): NO